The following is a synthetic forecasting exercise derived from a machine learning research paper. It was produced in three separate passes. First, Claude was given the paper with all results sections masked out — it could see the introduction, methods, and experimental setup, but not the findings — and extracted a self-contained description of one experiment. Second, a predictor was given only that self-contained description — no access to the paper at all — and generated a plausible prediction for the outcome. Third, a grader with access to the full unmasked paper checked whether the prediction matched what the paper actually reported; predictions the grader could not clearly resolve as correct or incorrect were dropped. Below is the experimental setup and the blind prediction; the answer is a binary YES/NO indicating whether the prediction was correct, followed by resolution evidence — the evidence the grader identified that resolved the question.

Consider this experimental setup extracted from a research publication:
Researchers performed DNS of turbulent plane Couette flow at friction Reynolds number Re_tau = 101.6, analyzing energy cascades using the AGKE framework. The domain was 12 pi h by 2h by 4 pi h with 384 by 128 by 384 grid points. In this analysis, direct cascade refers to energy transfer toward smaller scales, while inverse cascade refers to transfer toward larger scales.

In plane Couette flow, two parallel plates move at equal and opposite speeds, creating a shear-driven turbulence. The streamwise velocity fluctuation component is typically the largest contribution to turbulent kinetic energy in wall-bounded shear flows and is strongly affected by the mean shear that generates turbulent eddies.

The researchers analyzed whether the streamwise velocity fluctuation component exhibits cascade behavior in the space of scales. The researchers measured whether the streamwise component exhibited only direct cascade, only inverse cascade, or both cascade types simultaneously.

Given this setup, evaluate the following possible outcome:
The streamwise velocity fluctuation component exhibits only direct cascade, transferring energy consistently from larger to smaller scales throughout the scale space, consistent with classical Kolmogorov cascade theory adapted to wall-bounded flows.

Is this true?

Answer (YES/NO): NO